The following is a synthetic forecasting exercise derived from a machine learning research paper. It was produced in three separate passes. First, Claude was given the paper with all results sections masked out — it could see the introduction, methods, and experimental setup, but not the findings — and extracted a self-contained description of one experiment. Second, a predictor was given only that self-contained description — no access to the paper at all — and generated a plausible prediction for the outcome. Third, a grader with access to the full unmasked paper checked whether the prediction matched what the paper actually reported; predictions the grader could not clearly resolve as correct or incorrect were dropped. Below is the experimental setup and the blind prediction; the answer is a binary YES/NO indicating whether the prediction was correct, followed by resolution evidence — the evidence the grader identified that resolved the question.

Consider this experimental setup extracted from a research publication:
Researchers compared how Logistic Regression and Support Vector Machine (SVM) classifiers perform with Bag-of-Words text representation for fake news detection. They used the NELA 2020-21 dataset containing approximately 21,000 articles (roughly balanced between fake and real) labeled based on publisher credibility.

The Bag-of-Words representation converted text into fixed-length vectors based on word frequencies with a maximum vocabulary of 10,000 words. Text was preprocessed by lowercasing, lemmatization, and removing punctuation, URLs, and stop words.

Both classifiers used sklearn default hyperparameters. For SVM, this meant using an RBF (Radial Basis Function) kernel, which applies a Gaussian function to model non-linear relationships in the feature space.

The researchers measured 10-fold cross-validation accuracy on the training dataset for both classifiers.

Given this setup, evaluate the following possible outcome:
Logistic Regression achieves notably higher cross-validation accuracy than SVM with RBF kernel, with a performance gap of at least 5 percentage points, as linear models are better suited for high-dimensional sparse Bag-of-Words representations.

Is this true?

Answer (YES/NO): YES